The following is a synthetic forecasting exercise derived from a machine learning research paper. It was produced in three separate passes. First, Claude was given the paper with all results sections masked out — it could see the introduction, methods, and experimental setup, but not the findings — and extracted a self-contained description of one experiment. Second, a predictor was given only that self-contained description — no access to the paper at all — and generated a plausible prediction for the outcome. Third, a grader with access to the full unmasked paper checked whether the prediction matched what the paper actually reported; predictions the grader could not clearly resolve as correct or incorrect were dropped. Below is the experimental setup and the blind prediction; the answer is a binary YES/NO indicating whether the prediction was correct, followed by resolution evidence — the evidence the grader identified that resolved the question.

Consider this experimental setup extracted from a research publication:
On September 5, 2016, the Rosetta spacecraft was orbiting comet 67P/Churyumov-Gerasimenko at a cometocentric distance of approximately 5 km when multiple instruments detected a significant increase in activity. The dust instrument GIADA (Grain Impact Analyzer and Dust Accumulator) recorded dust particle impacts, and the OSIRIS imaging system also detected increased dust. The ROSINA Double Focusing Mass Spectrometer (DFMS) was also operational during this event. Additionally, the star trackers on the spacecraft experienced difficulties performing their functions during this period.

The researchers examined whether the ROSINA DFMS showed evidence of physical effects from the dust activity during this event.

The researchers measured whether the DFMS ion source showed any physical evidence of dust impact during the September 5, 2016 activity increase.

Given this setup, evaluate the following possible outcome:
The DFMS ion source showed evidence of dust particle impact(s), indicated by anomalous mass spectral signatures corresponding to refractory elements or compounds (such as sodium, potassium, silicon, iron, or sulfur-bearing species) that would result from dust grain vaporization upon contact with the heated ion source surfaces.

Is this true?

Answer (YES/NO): NO